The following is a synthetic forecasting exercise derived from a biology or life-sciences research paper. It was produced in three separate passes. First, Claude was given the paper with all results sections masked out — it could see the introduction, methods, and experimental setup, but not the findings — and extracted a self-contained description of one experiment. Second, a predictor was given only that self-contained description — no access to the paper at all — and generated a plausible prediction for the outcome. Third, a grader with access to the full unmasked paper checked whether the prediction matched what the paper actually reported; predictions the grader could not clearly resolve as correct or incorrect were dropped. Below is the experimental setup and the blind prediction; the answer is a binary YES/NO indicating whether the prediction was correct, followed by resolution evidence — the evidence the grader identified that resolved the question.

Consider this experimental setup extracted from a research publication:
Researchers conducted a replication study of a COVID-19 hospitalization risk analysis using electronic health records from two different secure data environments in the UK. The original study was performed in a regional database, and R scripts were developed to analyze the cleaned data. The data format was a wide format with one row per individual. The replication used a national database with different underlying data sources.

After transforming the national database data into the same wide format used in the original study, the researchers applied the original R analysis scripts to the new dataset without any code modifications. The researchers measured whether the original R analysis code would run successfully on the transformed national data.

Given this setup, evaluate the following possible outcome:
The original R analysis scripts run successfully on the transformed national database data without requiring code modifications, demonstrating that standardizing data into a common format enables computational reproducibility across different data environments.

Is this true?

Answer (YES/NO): NO